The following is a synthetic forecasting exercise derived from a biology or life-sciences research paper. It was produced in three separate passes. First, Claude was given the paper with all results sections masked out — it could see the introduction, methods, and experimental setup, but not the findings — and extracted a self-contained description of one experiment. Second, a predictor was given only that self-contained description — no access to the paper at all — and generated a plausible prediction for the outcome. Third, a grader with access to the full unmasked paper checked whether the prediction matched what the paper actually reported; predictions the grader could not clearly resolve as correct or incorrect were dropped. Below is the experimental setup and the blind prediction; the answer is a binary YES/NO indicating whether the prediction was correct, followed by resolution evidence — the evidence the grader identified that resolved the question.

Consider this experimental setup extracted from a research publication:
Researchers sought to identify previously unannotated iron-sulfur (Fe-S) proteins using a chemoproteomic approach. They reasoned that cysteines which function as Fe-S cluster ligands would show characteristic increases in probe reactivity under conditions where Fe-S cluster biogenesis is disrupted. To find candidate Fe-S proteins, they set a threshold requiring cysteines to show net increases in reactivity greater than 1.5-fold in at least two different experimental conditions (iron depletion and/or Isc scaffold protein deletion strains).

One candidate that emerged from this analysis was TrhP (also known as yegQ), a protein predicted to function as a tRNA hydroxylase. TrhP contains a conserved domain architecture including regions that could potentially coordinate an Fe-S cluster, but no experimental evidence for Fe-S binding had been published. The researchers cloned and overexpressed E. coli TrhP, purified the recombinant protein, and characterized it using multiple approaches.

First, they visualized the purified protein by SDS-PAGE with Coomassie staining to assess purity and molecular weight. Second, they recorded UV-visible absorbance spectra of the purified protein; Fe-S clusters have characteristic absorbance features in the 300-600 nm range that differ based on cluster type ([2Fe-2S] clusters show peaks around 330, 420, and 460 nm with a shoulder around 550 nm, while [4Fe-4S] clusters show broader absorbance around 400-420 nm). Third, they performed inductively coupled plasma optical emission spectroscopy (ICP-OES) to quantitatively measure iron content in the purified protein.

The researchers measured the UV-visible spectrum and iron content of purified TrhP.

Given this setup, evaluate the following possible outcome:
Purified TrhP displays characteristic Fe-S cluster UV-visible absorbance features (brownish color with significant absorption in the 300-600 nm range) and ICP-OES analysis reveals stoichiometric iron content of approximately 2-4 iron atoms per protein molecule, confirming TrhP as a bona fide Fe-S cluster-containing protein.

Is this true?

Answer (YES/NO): NO